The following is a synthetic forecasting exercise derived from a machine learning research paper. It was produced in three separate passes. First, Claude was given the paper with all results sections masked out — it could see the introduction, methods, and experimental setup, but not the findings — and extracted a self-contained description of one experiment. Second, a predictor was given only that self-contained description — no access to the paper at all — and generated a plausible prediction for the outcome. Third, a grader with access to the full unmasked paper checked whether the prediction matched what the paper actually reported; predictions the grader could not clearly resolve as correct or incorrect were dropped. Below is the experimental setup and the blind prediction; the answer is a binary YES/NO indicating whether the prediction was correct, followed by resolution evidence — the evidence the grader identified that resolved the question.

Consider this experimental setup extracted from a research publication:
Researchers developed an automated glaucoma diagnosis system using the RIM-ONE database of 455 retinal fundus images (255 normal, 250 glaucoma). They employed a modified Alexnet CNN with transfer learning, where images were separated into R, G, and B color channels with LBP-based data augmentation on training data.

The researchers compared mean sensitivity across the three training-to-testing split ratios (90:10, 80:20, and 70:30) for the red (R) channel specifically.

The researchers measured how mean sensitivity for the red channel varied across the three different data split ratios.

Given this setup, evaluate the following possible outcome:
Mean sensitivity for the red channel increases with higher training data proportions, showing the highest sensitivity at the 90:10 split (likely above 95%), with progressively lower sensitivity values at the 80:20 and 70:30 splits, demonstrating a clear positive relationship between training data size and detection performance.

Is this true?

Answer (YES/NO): NO